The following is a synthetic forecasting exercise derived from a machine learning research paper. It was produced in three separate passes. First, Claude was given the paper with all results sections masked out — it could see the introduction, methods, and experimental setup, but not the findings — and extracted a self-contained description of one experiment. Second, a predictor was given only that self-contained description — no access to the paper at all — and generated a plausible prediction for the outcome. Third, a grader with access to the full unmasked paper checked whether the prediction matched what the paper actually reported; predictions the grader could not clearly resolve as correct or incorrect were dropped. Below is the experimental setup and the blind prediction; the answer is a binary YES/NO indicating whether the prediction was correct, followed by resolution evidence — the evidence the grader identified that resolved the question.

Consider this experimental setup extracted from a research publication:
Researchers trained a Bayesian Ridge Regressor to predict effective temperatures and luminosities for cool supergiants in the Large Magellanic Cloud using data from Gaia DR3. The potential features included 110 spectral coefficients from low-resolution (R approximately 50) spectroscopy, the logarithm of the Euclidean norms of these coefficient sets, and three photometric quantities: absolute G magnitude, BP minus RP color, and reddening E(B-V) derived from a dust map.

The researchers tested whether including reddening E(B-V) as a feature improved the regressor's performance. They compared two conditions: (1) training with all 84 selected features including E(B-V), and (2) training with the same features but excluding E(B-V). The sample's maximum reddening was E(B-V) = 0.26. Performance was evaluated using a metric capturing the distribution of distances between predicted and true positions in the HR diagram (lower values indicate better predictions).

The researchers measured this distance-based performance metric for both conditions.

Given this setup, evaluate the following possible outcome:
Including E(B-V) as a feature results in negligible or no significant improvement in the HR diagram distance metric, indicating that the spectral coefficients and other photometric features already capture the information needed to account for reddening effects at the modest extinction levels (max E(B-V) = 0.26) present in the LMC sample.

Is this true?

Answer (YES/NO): YES